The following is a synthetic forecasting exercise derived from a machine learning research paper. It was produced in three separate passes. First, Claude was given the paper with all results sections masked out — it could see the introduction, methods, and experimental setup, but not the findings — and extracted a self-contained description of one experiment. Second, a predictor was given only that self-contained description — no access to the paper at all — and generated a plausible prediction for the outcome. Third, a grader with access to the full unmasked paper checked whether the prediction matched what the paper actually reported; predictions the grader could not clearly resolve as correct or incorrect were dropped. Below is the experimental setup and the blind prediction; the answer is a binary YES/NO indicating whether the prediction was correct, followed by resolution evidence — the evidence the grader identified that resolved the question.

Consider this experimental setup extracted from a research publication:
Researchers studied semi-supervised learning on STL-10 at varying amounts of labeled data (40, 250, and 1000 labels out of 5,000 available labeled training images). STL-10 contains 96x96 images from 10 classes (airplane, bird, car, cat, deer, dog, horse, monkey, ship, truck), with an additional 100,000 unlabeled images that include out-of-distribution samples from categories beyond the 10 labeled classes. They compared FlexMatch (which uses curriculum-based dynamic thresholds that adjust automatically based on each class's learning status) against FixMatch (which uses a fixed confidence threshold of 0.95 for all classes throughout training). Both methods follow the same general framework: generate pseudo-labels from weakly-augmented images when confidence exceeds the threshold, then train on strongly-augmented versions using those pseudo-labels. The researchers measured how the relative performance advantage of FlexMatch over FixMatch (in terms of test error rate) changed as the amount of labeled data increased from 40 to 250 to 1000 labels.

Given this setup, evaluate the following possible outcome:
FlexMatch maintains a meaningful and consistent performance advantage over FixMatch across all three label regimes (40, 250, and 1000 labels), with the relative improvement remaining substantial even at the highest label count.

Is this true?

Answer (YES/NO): NO